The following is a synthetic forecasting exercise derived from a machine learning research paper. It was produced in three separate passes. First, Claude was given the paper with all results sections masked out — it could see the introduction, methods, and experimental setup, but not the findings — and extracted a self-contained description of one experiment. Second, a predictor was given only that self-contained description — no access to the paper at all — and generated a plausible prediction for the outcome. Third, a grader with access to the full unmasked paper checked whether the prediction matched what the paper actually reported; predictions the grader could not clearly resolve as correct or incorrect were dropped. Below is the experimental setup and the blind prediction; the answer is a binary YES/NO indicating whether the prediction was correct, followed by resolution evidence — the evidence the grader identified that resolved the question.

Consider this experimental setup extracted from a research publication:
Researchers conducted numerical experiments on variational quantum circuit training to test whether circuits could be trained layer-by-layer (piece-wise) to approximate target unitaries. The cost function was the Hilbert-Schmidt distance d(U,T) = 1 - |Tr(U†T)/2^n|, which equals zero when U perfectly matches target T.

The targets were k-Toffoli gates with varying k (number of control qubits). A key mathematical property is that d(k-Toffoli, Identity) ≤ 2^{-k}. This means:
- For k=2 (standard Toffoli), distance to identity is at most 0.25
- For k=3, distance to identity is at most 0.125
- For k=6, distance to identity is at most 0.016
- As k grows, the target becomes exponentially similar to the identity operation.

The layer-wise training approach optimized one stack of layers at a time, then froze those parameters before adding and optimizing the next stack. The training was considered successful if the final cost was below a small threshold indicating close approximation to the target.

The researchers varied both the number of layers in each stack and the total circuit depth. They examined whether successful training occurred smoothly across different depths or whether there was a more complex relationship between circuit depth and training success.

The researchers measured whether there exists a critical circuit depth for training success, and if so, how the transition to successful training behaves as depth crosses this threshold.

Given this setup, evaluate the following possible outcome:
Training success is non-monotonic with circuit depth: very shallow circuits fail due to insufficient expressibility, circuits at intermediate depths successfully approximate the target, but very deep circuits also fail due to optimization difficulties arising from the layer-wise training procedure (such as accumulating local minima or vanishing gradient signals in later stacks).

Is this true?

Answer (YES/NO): NO